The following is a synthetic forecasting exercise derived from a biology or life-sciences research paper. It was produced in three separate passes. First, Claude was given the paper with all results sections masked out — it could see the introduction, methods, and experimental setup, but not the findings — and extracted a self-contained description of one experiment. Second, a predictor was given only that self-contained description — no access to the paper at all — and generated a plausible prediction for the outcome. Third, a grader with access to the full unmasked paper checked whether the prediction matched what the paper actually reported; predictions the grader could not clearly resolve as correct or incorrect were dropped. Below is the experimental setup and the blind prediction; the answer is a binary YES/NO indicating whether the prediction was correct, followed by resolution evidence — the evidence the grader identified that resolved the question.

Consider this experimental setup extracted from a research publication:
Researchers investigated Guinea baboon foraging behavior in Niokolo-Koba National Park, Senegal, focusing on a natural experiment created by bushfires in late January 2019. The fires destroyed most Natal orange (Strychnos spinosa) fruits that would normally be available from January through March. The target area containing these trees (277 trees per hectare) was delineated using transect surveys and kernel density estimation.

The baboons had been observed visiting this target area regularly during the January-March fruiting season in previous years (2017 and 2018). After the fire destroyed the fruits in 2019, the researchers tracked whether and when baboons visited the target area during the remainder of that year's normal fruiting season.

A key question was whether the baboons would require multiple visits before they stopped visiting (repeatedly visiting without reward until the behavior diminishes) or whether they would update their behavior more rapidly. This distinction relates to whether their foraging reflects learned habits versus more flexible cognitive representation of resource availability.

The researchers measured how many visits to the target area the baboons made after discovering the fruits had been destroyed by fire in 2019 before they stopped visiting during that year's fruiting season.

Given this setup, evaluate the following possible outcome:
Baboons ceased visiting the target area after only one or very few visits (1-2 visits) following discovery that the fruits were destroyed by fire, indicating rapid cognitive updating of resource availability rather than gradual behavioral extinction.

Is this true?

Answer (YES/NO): YES